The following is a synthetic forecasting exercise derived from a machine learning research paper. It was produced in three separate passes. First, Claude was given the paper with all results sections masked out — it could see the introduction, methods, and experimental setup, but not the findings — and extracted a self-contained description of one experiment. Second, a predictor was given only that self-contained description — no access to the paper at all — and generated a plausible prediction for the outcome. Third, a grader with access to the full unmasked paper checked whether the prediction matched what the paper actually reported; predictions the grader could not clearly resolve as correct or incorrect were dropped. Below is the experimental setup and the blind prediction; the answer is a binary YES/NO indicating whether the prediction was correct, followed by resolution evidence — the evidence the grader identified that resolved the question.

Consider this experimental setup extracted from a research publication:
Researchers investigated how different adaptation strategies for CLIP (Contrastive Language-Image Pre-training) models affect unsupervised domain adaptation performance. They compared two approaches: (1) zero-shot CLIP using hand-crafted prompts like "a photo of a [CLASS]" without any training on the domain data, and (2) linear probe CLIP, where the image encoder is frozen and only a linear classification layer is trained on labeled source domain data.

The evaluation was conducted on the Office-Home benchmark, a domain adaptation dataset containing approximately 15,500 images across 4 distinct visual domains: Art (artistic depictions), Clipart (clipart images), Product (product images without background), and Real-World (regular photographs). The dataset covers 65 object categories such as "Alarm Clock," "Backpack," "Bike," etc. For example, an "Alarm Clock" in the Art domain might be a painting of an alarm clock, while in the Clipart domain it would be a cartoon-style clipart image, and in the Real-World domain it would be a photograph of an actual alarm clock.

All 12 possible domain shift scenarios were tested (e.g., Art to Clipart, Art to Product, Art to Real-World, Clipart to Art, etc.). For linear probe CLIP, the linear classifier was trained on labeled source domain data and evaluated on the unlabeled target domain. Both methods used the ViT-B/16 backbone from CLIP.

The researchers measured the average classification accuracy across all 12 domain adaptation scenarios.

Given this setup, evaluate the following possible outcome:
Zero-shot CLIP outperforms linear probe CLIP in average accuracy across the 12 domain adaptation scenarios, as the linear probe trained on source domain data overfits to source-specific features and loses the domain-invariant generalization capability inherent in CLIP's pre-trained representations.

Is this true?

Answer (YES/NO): YES